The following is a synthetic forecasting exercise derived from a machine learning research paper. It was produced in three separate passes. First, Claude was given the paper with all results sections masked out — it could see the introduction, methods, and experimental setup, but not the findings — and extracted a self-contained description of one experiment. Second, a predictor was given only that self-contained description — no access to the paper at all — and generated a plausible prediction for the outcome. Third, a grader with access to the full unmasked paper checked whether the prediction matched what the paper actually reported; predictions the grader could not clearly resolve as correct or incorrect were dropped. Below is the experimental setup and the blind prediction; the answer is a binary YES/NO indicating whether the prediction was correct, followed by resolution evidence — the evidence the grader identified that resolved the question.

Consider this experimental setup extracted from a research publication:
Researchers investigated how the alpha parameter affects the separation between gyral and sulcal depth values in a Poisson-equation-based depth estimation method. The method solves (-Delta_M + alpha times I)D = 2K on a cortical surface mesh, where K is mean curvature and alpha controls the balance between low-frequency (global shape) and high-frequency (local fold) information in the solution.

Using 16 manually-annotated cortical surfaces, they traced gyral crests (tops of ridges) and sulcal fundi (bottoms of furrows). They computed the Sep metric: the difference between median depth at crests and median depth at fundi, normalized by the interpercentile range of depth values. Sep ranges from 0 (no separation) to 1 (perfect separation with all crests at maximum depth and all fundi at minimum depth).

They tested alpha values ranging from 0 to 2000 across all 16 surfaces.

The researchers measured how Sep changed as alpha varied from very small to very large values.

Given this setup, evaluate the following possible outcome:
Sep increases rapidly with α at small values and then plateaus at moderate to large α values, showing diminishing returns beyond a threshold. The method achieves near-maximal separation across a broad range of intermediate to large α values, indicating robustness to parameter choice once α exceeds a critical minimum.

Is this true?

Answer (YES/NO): YES